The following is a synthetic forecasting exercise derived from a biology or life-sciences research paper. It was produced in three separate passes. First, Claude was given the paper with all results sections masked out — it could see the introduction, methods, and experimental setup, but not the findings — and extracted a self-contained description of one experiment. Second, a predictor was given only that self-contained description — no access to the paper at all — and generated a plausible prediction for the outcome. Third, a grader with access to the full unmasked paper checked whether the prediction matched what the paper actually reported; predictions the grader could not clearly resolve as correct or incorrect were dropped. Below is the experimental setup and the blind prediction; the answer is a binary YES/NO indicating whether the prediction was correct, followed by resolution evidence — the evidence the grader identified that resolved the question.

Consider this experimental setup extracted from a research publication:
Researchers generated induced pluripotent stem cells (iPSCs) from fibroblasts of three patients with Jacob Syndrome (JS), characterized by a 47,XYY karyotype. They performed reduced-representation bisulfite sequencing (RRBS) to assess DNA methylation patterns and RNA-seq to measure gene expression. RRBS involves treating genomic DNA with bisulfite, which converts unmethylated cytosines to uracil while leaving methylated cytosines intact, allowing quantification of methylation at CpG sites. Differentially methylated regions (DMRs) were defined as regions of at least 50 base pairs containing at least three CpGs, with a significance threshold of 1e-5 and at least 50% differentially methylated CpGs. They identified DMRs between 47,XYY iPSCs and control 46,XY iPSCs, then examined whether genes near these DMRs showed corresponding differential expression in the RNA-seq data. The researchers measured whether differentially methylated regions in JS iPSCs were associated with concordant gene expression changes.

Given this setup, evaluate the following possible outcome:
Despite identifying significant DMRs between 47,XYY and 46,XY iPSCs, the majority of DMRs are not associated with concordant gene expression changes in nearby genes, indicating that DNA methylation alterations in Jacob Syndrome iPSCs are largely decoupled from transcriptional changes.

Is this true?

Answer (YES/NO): YES